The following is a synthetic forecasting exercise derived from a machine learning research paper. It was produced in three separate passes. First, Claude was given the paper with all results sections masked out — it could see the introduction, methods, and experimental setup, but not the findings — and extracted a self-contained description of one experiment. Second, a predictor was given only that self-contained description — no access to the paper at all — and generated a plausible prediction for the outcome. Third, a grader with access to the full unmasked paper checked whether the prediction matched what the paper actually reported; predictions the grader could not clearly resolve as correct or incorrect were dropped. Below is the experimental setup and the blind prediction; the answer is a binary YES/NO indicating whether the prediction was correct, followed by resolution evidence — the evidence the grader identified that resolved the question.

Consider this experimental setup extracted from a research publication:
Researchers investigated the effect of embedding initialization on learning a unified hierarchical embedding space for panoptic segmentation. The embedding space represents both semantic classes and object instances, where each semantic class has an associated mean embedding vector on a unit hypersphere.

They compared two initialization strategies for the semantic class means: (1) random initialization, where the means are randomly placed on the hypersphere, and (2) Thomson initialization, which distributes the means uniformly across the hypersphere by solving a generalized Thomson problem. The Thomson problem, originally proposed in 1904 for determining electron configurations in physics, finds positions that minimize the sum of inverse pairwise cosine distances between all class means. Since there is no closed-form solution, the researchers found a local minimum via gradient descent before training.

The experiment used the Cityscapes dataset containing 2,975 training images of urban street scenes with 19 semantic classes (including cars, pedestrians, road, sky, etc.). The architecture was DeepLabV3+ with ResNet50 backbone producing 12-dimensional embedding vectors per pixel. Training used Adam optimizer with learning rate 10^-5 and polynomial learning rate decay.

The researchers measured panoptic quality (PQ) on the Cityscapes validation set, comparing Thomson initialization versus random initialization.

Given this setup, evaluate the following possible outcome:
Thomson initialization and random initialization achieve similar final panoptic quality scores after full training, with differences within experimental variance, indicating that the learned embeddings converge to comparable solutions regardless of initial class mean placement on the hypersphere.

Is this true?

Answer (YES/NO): NO